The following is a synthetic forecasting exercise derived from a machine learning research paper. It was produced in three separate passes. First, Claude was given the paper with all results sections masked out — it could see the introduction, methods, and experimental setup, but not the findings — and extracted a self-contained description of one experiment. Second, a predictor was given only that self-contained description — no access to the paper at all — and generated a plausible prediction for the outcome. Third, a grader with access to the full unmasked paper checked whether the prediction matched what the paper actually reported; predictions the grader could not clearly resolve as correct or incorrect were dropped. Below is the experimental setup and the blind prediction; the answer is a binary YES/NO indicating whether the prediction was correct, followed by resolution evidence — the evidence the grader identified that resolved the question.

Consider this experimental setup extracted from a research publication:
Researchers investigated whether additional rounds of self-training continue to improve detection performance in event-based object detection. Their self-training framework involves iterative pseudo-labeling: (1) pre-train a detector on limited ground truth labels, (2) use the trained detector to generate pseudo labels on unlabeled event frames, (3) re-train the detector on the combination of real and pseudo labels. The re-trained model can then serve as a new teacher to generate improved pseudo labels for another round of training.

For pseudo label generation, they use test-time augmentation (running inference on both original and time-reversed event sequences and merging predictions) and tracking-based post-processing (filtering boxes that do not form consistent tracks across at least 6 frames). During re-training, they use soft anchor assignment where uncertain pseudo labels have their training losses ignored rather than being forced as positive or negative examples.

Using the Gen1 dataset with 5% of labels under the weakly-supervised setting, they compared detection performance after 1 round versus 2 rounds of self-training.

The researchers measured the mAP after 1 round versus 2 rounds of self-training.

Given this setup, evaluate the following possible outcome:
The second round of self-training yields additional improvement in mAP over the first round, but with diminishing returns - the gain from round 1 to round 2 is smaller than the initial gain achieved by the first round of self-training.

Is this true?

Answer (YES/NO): YES